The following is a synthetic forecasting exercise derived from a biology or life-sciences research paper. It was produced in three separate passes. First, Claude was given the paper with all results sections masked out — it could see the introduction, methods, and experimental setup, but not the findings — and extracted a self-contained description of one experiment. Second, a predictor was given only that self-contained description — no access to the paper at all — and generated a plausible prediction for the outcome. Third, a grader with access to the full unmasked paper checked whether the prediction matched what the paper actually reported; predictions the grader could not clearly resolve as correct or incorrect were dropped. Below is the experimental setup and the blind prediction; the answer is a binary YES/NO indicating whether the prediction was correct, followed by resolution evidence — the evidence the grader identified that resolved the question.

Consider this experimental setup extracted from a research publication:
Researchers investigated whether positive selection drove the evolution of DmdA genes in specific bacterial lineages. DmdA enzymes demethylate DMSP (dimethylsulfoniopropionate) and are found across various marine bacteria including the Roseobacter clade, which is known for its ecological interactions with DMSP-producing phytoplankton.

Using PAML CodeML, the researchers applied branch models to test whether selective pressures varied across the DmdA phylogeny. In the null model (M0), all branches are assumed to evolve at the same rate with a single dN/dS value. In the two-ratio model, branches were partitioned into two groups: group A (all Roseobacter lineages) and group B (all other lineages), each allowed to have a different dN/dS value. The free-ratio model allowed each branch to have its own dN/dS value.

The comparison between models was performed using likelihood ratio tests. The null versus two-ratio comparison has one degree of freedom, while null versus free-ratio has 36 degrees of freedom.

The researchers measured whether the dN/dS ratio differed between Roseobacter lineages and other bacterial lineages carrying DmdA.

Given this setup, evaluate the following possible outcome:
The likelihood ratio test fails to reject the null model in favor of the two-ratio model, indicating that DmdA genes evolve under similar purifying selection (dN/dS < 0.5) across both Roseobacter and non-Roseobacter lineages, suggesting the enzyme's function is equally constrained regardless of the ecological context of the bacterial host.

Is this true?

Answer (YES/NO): NO